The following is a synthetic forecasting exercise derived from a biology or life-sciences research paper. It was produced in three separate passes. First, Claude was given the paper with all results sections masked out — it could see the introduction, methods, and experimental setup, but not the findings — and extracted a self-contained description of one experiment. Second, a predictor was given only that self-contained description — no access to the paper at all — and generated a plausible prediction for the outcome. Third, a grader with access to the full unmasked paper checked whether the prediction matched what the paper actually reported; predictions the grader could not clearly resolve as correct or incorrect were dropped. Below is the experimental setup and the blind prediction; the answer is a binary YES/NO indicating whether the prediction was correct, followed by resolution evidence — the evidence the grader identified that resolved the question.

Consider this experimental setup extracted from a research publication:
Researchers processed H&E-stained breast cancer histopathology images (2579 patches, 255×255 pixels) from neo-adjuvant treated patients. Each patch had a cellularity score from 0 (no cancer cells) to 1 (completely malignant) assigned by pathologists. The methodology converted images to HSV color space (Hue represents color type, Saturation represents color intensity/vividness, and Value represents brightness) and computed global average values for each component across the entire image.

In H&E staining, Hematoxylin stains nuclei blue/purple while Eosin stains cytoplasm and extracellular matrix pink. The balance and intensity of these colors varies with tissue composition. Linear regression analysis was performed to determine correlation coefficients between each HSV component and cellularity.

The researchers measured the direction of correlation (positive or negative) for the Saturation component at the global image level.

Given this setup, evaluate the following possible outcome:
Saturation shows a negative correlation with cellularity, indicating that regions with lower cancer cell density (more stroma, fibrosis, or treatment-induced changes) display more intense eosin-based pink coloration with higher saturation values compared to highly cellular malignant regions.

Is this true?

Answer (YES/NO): NO